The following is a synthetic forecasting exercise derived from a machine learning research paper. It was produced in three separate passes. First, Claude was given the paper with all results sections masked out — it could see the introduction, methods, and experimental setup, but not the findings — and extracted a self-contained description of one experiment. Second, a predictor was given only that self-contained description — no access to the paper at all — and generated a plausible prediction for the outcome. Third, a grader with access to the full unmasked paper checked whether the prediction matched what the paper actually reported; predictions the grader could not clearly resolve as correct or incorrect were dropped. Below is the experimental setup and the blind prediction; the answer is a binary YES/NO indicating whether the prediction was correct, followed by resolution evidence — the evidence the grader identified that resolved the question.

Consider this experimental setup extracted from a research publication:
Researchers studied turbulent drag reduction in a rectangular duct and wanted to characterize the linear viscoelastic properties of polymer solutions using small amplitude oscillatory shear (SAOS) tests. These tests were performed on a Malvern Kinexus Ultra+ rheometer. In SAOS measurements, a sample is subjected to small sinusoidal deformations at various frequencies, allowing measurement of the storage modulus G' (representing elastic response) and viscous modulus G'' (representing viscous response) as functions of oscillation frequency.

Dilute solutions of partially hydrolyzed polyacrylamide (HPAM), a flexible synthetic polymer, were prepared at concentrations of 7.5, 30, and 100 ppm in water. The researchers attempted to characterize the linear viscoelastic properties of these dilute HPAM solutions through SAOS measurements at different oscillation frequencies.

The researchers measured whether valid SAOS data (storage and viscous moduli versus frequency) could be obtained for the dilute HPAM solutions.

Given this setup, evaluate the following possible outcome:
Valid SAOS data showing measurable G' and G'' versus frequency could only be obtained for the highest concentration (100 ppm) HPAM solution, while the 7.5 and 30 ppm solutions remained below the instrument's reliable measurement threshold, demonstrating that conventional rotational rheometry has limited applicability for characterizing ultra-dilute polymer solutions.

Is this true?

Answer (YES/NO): NO